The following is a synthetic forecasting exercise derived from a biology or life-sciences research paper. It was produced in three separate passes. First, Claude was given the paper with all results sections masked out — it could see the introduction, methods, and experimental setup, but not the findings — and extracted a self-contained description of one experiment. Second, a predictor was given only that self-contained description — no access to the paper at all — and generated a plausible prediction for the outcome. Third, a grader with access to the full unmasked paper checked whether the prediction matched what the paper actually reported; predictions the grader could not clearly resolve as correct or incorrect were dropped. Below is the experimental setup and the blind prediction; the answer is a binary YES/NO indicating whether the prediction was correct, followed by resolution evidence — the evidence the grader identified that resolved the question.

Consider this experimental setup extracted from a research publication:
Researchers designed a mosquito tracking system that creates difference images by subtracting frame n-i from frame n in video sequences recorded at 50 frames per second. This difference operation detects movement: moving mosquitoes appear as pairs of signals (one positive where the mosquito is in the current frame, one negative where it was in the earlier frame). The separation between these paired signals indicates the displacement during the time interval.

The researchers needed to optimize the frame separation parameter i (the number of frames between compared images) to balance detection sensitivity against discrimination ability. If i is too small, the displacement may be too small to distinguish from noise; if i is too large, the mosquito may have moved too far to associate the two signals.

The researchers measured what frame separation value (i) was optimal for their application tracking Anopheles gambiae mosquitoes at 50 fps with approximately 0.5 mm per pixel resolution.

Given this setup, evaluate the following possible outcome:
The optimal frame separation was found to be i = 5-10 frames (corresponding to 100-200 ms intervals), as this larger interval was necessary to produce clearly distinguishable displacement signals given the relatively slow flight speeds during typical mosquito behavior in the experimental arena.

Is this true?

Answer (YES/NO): YES